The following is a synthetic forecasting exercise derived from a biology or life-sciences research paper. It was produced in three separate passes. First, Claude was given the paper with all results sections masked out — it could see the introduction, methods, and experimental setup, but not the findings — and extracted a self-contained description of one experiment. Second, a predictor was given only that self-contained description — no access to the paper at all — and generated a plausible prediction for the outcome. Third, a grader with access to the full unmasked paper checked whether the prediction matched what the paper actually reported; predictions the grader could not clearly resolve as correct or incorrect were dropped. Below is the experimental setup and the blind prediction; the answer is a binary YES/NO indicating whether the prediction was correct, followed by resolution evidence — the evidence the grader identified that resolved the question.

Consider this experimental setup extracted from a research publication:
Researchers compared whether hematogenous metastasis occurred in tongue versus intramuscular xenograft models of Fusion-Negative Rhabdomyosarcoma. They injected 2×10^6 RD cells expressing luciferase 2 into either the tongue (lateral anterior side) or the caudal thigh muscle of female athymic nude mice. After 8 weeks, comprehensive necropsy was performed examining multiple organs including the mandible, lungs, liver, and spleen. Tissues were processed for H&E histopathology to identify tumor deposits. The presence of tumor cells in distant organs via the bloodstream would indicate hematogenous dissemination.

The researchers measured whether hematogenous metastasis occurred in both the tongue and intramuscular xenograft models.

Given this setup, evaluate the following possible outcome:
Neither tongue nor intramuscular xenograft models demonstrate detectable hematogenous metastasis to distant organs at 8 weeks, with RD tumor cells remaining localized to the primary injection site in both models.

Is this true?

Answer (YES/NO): NO